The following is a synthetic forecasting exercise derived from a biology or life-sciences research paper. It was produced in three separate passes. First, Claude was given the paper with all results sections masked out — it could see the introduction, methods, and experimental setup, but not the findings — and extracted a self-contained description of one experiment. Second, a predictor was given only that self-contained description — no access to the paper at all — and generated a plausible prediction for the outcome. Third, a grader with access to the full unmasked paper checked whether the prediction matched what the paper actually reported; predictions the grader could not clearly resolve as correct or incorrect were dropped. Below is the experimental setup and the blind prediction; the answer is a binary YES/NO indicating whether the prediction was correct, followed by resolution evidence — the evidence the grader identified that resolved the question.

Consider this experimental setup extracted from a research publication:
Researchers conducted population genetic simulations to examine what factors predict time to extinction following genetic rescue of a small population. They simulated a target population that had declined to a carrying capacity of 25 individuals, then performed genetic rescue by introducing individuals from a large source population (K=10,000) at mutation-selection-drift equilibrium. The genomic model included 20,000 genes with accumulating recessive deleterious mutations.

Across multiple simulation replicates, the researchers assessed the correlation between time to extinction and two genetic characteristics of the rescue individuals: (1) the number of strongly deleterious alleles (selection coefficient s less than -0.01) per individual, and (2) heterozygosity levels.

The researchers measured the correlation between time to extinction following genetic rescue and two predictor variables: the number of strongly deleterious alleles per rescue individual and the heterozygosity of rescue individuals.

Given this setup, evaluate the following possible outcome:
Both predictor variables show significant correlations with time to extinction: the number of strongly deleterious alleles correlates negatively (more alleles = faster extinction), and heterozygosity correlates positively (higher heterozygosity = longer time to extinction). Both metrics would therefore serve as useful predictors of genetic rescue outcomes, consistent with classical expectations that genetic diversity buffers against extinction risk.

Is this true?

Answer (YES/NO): NO